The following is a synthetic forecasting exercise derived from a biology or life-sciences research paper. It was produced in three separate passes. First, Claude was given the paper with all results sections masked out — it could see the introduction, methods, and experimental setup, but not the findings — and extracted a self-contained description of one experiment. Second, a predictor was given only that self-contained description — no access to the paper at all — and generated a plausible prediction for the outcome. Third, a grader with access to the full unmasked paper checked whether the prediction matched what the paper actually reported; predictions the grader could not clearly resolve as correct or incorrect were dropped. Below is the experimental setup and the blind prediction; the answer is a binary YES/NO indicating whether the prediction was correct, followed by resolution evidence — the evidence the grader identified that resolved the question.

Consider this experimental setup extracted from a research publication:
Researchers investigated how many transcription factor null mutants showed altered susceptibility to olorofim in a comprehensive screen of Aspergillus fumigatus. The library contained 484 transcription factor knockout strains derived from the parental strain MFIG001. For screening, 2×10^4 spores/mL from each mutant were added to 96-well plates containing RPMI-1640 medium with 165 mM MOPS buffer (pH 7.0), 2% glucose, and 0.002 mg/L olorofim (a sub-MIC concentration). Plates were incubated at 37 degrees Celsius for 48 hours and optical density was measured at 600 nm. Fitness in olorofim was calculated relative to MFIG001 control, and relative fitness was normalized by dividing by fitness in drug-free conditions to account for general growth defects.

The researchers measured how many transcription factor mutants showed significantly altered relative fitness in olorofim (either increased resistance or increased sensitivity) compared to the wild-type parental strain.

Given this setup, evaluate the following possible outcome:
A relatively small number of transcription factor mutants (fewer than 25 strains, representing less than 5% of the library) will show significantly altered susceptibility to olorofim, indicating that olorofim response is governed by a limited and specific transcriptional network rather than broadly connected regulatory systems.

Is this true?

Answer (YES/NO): YES